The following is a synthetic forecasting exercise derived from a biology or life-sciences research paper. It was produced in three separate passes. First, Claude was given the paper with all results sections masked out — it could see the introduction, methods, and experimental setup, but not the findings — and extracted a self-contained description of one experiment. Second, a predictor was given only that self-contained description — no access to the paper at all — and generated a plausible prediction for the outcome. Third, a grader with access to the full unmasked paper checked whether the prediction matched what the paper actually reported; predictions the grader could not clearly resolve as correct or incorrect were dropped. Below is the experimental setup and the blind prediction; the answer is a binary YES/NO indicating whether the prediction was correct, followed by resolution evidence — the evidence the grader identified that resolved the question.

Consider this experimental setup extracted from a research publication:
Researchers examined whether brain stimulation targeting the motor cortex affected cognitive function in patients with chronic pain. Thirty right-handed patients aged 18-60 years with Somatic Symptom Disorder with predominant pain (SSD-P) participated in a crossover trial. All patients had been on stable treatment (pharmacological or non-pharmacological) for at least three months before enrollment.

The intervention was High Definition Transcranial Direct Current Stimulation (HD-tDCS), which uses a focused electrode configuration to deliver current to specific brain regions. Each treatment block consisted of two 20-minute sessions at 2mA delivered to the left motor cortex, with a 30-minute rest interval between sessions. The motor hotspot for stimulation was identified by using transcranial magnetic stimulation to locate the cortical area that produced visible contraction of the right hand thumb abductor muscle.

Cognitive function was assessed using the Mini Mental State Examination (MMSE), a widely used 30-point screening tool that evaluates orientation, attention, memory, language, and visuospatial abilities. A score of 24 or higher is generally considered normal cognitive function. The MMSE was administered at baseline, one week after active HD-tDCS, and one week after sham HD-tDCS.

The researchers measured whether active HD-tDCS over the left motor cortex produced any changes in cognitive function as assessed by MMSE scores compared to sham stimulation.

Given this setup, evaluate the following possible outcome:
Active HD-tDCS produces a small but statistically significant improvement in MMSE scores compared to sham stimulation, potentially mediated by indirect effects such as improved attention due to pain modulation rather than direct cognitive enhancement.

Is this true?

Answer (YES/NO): NO